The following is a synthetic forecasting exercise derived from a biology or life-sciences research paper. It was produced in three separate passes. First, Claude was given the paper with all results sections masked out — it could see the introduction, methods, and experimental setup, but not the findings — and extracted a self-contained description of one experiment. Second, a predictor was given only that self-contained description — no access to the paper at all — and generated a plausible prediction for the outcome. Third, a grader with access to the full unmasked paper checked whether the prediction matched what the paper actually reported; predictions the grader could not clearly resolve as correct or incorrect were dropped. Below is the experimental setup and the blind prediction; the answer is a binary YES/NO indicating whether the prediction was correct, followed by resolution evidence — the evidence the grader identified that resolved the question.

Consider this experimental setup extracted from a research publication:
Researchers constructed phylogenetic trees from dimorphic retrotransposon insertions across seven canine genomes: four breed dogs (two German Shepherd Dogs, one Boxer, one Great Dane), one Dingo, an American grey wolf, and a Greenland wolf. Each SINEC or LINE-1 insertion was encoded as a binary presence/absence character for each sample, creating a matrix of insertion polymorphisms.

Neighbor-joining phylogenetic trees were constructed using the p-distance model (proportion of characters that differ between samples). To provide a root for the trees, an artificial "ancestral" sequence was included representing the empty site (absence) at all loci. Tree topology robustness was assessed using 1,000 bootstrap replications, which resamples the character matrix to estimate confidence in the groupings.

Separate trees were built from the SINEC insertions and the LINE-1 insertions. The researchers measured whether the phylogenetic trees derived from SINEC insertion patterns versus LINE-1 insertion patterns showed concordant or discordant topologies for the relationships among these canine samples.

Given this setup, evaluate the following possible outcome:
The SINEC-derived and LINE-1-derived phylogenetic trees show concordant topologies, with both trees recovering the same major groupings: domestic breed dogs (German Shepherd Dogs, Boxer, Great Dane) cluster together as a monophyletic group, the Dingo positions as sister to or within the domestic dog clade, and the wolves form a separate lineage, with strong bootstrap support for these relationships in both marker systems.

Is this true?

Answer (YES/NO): YES